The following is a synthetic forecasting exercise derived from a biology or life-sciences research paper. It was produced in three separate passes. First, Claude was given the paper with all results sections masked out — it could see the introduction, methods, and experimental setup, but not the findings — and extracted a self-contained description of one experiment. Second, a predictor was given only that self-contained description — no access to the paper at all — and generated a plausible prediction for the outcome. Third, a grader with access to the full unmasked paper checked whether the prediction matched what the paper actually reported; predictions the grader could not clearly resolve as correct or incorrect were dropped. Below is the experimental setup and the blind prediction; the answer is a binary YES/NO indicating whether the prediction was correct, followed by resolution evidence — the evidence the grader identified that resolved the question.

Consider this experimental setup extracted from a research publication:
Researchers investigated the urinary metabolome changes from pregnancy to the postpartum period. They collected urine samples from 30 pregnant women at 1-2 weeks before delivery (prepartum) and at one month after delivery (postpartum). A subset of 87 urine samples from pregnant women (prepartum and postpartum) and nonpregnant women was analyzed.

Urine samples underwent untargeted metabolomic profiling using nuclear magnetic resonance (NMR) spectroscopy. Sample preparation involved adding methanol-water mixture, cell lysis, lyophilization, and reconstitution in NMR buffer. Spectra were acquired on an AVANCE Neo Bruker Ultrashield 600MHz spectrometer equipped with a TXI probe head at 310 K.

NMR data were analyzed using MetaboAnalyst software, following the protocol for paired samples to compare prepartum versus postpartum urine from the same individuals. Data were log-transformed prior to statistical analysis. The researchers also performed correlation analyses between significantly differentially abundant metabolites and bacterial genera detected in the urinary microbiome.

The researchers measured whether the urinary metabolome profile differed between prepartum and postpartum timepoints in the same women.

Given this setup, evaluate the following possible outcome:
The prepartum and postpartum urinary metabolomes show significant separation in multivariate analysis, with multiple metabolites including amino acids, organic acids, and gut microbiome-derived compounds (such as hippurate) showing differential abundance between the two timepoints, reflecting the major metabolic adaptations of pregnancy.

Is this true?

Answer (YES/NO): NO